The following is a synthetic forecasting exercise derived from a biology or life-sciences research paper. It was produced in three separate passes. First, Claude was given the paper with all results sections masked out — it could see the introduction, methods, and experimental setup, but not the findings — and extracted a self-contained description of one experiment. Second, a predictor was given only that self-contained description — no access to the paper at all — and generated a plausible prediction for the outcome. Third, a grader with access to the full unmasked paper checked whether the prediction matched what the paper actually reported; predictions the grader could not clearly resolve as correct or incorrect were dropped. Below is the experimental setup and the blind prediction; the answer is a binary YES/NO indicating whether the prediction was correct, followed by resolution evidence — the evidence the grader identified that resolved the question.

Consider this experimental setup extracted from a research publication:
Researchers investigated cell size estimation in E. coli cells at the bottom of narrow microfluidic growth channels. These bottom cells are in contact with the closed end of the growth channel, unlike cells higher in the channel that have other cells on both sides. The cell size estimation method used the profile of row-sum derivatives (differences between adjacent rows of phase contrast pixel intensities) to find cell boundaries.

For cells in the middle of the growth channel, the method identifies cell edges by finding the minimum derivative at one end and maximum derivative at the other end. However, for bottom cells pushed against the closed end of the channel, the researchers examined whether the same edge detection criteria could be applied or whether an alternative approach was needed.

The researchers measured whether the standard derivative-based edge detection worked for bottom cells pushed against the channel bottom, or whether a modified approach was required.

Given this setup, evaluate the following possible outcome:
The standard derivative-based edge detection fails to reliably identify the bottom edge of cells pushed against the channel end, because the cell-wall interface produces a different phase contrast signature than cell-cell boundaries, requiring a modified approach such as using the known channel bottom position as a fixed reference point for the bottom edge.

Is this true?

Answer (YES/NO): NO